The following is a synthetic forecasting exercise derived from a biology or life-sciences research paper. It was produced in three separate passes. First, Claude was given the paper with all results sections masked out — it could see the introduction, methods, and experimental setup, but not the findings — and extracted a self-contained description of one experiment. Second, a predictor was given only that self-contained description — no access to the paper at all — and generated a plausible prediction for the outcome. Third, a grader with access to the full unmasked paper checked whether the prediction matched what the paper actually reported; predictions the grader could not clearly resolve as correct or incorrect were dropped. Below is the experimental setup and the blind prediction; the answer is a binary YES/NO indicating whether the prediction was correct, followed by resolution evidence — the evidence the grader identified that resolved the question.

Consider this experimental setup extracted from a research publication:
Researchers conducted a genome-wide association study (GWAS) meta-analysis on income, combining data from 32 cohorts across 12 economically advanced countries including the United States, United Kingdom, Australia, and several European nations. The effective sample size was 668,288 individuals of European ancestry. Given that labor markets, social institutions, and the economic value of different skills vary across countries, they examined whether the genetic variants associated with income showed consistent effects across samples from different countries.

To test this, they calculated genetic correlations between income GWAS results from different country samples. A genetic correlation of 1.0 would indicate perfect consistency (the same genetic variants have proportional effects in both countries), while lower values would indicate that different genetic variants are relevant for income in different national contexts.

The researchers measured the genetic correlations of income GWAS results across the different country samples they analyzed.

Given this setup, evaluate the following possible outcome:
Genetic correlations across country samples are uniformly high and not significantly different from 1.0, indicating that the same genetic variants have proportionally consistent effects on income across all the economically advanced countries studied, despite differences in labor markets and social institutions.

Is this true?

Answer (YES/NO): NO